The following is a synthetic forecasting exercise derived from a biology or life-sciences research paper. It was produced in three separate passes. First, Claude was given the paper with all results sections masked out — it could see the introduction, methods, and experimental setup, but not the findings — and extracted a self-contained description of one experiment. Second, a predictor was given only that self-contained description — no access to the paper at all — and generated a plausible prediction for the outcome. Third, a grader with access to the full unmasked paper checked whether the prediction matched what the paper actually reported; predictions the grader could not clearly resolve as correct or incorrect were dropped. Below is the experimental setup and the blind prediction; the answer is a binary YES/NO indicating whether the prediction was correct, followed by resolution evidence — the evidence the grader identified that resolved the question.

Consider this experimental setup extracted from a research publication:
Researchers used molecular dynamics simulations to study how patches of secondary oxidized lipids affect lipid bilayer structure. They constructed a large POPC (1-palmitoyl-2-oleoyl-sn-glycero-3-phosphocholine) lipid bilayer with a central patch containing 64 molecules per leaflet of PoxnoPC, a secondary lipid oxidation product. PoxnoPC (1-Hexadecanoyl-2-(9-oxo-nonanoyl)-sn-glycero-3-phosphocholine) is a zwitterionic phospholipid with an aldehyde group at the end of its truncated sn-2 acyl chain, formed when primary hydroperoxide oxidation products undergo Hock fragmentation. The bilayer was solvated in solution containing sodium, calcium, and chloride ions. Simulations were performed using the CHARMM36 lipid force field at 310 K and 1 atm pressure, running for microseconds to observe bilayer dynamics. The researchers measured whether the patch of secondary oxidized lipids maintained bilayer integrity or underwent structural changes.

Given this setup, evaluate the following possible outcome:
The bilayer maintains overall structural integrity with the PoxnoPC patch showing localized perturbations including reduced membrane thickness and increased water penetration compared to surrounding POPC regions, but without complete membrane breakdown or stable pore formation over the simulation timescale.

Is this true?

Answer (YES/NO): NO